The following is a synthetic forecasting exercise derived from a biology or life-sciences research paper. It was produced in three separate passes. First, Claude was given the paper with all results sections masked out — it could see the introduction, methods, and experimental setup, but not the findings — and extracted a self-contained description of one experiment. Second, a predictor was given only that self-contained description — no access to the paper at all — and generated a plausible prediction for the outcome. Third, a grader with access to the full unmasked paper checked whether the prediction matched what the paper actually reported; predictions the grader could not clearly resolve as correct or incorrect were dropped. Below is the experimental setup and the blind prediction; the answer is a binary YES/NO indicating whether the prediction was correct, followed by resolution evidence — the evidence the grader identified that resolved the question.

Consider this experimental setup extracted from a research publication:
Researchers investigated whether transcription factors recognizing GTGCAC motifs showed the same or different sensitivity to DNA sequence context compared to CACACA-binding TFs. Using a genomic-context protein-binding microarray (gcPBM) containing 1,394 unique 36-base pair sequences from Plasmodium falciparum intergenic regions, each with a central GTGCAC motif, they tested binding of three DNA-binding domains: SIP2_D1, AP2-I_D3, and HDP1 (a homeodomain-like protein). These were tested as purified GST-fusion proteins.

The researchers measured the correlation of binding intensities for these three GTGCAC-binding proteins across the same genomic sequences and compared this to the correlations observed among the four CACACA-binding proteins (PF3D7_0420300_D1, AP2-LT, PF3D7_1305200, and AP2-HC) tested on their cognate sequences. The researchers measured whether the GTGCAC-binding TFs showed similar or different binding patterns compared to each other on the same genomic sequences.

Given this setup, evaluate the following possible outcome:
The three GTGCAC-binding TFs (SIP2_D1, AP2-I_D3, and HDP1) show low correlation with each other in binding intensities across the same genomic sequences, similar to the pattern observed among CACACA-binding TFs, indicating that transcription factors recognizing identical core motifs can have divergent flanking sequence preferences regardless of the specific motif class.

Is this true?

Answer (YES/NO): NO